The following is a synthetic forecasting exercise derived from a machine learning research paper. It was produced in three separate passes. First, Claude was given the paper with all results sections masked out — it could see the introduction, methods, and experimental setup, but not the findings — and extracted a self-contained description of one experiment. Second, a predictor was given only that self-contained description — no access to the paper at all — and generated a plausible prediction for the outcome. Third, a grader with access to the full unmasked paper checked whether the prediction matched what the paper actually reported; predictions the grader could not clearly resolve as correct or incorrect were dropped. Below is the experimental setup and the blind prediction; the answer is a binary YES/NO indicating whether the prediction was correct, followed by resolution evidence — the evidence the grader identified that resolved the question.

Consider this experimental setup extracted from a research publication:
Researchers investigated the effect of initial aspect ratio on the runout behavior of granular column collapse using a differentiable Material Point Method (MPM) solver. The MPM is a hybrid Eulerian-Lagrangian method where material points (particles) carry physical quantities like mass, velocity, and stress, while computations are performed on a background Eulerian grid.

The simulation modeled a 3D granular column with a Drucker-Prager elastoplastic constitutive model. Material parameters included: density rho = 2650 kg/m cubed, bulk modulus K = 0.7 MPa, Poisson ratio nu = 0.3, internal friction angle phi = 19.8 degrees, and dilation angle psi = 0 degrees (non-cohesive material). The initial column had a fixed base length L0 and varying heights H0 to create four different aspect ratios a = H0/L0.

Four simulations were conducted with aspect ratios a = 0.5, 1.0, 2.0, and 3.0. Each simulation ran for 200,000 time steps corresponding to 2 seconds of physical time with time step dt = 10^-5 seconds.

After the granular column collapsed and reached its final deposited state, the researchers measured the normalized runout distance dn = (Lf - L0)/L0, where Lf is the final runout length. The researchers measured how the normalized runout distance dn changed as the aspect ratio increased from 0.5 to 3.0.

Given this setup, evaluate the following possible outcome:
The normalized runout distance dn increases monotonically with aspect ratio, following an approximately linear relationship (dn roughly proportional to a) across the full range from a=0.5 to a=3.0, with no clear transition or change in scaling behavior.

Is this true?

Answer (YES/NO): NO